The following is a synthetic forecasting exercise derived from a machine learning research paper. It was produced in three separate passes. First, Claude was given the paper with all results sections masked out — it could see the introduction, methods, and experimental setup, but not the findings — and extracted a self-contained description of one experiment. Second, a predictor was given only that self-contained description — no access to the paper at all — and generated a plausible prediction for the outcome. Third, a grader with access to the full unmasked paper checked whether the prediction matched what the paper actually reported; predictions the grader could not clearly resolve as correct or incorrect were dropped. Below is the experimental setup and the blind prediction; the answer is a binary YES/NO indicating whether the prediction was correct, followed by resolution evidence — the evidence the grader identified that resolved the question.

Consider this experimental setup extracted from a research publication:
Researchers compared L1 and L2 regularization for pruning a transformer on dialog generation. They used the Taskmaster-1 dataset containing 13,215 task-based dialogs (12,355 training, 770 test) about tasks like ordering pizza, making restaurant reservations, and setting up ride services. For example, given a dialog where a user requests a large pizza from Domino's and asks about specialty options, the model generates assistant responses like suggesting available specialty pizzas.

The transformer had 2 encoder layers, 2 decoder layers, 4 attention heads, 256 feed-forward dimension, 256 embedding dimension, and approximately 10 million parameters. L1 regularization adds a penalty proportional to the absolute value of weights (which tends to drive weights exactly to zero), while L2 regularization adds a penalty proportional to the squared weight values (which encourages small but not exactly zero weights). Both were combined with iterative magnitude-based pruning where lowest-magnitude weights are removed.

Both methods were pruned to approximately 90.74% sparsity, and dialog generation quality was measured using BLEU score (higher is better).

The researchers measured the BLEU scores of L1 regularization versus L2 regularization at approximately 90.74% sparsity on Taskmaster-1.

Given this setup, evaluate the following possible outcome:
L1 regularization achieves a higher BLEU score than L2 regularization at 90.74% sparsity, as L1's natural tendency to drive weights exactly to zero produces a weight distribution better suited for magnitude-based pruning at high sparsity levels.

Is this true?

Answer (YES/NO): YES